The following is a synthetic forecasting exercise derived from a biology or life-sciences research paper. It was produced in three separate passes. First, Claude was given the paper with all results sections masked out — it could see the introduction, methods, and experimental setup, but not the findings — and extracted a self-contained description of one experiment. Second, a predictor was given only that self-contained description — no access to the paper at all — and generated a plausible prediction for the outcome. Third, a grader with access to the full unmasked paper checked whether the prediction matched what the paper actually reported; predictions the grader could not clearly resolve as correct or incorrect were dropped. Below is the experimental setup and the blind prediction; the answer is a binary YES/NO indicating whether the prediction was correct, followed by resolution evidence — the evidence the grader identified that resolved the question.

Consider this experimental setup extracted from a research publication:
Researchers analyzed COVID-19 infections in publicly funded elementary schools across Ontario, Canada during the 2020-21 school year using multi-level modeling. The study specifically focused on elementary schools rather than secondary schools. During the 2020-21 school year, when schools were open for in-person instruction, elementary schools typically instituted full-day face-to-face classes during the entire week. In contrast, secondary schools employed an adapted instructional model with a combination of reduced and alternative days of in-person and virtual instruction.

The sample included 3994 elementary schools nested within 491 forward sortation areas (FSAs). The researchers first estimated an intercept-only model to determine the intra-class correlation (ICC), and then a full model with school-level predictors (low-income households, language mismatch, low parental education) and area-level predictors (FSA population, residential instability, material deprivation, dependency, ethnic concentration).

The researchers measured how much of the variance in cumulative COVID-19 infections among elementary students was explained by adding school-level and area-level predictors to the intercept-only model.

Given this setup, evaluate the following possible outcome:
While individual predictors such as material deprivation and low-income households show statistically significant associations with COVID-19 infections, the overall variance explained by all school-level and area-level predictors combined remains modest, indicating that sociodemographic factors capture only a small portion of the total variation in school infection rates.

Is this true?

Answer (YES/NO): NO